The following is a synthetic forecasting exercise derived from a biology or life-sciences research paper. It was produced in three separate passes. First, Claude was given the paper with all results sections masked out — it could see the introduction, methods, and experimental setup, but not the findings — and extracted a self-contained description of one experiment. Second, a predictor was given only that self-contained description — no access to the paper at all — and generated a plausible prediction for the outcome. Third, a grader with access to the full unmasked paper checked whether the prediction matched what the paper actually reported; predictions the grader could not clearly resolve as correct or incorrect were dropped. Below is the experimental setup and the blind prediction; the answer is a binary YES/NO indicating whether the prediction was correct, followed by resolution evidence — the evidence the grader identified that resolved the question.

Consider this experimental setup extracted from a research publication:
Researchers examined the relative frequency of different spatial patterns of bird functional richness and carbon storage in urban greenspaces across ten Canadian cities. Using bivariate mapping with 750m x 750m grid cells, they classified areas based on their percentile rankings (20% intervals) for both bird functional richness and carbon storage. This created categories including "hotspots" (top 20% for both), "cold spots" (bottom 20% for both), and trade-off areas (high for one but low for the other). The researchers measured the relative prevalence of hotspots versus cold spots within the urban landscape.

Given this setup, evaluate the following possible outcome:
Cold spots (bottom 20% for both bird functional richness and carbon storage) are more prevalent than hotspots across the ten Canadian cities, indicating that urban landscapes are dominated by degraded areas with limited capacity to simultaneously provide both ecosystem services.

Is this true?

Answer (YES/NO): YES